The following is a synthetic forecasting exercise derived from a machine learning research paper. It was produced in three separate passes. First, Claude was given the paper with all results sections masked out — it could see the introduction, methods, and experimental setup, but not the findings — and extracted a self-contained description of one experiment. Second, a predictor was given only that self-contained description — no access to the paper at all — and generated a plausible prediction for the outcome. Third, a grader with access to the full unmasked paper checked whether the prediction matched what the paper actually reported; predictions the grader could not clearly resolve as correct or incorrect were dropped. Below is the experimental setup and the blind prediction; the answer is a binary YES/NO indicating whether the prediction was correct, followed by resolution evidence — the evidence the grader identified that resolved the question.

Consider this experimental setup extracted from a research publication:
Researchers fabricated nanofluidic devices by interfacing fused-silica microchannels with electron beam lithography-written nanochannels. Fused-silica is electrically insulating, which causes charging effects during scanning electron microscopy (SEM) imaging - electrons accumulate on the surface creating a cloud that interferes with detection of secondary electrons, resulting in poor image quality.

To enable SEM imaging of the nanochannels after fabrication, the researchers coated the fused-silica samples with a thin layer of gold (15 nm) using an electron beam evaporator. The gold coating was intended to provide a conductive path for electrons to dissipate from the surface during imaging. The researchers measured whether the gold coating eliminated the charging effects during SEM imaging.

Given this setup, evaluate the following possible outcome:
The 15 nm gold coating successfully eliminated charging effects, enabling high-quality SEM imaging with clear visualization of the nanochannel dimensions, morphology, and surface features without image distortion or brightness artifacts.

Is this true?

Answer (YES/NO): NO